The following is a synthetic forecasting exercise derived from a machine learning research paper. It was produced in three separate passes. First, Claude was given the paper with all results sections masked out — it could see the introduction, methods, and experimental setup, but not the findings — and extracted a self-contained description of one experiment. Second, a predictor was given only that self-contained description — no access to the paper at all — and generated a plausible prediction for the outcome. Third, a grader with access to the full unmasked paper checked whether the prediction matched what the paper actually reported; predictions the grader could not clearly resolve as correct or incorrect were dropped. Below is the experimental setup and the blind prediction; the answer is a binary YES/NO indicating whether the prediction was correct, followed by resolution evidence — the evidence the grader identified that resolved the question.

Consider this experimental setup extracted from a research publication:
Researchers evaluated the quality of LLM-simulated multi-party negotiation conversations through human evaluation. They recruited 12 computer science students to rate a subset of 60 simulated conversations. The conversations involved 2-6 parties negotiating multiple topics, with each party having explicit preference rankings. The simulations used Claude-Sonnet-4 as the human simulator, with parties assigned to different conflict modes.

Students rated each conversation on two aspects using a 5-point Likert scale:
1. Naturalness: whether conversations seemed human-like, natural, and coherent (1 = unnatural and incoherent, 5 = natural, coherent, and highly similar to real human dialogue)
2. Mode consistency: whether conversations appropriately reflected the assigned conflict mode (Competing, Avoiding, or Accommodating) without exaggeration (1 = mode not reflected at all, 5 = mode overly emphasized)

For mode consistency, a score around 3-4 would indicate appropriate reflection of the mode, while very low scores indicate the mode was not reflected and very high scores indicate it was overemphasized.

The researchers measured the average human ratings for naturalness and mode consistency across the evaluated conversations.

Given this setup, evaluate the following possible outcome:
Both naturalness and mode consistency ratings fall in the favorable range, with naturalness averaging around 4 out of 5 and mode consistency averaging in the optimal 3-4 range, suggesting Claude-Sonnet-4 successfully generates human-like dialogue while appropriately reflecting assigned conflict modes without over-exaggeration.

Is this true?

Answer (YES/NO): YES